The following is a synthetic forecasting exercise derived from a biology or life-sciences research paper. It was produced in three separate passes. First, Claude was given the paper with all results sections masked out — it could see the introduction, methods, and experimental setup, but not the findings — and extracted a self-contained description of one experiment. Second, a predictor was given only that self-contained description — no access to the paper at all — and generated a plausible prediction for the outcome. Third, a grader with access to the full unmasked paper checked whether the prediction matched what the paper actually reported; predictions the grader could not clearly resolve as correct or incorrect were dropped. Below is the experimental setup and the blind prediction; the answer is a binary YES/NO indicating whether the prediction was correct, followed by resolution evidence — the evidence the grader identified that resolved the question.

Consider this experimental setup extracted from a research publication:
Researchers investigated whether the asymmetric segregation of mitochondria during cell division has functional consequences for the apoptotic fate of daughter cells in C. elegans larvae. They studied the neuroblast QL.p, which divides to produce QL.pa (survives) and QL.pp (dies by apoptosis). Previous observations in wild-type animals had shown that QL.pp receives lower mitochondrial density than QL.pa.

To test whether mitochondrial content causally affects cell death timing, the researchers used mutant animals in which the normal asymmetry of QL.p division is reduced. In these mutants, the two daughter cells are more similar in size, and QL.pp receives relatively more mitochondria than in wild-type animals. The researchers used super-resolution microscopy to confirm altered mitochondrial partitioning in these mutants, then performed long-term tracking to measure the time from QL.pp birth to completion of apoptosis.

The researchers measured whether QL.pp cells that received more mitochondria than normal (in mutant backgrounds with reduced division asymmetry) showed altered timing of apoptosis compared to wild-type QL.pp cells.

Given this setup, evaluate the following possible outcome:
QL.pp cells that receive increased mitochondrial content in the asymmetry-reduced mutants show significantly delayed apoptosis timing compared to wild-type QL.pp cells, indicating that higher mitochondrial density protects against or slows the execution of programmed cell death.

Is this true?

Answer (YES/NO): YES